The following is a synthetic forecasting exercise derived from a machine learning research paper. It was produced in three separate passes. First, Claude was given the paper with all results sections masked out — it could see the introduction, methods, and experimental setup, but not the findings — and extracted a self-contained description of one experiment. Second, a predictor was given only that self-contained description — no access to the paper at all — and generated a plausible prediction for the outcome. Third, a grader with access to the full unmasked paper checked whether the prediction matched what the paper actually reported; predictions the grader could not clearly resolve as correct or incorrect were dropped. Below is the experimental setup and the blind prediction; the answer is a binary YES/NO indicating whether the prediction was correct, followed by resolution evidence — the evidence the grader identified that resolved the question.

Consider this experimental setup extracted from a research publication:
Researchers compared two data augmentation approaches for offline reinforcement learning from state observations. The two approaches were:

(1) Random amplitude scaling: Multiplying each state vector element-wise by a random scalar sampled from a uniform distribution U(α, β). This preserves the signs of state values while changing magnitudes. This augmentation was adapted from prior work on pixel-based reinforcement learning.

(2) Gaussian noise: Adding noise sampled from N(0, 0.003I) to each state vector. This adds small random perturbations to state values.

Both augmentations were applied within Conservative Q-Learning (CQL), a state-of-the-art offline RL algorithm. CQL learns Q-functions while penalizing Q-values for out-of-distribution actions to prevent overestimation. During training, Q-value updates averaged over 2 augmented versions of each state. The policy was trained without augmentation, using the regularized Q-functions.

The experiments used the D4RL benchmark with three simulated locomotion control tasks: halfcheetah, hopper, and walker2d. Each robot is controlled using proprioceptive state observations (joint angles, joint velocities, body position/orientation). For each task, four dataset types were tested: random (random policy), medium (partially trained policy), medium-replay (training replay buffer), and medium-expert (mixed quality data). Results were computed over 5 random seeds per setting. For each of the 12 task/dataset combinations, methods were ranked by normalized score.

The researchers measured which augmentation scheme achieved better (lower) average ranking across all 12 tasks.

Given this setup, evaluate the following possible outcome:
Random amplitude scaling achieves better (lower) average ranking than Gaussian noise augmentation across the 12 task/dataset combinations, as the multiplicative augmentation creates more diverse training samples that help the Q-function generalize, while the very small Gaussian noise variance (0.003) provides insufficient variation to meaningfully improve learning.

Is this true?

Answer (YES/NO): NO